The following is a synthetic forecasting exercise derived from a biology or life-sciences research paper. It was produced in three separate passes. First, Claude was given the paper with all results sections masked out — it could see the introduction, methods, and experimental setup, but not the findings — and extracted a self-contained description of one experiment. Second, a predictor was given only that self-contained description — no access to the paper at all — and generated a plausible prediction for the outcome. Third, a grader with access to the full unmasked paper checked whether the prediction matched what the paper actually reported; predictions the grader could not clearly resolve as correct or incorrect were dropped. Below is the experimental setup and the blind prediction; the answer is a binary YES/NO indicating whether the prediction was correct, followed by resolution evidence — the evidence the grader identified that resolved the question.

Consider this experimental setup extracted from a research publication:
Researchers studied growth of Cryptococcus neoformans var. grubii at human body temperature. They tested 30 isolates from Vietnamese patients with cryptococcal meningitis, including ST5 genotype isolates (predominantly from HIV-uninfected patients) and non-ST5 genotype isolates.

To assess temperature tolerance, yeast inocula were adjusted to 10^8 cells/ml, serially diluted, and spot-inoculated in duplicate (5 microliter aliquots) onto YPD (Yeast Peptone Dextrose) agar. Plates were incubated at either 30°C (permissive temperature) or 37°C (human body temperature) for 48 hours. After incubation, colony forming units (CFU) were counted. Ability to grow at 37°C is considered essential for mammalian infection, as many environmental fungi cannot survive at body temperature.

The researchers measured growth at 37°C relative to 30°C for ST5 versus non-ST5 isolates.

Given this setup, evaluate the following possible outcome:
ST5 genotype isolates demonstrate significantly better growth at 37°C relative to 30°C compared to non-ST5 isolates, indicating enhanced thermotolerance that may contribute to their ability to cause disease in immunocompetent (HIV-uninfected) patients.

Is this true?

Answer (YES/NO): NO